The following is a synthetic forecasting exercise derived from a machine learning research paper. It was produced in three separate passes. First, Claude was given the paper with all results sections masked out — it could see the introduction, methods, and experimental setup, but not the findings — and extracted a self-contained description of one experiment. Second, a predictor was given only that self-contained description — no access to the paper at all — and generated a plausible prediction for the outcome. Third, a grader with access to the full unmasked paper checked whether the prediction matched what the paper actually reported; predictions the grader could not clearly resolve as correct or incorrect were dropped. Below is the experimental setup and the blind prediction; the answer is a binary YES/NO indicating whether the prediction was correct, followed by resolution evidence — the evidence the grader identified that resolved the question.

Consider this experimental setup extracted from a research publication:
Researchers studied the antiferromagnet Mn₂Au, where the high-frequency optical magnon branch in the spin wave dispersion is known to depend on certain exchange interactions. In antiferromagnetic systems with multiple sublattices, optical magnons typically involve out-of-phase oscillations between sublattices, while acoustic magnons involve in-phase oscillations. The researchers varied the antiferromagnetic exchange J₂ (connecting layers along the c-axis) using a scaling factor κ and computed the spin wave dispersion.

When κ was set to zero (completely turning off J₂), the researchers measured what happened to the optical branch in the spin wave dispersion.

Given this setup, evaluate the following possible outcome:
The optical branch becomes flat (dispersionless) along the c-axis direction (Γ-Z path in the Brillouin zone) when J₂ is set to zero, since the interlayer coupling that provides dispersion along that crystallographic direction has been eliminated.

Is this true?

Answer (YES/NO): NO